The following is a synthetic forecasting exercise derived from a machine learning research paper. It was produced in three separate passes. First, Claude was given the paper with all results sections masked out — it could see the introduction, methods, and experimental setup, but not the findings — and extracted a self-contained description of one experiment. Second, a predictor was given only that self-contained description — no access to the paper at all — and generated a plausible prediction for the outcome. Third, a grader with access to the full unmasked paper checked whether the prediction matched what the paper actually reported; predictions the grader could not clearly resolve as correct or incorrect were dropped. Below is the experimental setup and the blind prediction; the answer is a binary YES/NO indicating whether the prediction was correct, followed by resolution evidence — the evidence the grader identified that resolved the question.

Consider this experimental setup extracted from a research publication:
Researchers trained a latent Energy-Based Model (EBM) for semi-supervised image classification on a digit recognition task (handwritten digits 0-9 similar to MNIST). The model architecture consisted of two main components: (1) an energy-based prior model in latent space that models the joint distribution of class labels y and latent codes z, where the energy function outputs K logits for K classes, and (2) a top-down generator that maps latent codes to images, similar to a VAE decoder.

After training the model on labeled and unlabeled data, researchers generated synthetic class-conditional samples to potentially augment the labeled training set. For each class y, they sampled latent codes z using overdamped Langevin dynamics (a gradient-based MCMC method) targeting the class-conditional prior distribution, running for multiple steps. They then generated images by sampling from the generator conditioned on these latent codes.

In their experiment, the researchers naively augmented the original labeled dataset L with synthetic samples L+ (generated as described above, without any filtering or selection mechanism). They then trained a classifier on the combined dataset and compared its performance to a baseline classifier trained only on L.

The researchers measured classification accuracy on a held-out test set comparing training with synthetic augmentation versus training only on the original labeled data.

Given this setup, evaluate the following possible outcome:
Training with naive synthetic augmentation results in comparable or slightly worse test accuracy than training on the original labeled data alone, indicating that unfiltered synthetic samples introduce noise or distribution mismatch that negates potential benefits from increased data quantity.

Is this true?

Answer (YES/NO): NO